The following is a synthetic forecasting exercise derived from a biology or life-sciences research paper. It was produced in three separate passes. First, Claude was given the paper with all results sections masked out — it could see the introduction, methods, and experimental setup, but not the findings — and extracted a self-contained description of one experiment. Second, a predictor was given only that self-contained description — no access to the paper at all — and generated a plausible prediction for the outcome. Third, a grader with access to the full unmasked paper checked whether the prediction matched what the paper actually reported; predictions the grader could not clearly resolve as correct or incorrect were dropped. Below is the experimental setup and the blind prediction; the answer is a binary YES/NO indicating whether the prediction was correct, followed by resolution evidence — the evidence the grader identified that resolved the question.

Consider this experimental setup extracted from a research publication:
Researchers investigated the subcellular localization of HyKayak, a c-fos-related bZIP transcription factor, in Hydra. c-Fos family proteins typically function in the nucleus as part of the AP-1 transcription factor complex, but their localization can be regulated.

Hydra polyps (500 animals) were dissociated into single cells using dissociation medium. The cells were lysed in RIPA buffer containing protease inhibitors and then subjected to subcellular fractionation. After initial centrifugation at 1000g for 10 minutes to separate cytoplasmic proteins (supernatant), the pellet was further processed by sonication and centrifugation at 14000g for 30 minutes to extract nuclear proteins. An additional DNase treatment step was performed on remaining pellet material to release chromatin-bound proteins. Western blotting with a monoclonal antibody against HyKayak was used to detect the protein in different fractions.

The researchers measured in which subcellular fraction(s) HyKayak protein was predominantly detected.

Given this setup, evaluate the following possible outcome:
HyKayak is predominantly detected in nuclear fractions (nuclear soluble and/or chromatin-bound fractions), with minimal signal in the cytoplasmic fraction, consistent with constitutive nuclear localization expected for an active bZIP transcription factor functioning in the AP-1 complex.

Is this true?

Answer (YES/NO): YES